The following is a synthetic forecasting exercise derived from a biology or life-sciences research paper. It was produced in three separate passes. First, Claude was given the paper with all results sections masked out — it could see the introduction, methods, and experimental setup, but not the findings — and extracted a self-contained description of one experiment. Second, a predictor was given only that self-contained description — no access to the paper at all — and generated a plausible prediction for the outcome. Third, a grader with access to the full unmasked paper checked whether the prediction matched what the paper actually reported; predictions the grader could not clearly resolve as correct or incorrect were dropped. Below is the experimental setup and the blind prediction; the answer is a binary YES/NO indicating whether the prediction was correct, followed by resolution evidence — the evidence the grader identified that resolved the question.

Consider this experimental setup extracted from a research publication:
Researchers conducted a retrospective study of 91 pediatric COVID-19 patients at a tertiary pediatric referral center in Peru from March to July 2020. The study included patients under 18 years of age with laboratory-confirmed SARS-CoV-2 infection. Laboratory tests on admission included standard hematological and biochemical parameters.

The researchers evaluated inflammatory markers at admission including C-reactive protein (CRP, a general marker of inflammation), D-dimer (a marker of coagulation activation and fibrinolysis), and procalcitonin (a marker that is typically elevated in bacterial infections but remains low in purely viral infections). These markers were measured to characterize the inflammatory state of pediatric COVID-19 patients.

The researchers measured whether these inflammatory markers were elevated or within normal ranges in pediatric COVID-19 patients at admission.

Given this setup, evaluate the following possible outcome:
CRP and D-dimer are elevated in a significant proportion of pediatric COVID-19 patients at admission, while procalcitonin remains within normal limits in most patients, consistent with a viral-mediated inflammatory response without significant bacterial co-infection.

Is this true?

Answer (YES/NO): YES